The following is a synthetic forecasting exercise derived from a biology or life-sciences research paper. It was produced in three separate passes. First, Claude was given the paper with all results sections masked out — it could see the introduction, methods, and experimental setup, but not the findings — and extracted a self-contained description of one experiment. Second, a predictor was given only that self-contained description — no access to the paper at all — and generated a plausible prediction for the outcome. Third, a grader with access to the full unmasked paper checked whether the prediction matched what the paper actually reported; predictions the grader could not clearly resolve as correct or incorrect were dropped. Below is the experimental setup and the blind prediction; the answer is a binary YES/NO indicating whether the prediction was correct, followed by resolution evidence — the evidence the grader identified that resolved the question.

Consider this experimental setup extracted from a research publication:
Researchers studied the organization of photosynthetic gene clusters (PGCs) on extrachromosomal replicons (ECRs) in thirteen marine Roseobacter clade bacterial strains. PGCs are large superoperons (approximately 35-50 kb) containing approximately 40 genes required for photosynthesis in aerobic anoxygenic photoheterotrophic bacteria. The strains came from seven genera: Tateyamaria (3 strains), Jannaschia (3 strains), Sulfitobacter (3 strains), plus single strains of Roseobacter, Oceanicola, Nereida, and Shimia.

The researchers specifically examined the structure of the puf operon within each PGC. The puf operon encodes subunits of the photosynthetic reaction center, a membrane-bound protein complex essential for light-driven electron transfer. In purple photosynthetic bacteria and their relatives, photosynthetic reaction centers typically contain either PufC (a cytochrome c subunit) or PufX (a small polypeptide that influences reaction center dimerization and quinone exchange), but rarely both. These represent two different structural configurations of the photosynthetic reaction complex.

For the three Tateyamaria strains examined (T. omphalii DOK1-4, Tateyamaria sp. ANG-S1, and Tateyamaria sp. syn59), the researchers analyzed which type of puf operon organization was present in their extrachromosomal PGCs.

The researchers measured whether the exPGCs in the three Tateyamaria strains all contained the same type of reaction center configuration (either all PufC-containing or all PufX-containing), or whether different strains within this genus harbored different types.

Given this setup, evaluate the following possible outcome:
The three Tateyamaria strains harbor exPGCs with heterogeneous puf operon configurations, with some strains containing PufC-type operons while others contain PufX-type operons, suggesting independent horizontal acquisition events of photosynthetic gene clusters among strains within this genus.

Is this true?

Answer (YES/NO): NO